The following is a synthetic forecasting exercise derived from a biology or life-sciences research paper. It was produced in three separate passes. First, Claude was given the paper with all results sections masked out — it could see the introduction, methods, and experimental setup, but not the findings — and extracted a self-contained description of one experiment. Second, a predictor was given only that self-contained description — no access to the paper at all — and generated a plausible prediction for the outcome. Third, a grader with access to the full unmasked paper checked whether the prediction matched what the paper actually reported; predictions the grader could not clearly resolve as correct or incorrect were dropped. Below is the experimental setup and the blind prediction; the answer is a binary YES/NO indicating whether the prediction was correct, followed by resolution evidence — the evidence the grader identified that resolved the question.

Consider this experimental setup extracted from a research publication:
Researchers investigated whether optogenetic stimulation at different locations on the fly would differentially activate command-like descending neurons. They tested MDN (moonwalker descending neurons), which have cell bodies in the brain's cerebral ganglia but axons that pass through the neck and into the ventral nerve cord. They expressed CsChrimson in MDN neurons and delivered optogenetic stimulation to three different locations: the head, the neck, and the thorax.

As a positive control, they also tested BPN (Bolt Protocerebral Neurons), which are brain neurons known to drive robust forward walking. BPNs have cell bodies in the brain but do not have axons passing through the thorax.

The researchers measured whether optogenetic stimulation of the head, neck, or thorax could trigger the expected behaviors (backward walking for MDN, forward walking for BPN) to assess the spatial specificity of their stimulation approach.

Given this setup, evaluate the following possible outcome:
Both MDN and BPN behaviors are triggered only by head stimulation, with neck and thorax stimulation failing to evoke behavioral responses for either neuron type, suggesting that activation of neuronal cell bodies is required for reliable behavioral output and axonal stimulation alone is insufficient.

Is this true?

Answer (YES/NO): NO